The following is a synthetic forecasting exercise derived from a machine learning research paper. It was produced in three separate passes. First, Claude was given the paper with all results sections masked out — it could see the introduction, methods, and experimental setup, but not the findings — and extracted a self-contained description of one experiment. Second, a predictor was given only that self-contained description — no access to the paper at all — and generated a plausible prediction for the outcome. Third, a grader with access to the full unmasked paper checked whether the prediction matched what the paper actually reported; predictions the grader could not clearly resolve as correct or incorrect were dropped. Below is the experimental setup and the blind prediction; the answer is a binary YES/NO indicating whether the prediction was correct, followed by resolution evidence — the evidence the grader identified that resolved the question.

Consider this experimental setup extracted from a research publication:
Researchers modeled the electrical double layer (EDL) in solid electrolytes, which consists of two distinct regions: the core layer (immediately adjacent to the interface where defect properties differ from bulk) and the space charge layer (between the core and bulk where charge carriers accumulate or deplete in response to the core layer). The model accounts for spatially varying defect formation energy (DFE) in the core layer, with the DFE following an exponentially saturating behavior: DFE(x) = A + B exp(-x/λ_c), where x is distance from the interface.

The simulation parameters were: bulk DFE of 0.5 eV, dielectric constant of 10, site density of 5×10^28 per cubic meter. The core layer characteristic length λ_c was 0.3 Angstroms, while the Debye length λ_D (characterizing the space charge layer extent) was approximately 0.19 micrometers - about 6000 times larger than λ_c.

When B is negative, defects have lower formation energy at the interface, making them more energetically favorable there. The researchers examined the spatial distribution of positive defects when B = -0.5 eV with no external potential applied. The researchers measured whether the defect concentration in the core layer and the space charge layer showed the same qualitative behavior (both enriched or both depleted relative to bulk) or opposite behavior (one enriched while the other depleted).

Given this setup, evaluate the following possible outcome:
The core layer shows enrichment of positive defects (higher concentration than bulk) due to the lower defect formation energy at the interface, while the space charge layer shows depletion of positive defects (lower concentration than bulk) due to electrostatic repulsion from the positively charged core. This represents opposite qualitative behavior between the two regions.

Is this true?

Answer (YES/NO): YES